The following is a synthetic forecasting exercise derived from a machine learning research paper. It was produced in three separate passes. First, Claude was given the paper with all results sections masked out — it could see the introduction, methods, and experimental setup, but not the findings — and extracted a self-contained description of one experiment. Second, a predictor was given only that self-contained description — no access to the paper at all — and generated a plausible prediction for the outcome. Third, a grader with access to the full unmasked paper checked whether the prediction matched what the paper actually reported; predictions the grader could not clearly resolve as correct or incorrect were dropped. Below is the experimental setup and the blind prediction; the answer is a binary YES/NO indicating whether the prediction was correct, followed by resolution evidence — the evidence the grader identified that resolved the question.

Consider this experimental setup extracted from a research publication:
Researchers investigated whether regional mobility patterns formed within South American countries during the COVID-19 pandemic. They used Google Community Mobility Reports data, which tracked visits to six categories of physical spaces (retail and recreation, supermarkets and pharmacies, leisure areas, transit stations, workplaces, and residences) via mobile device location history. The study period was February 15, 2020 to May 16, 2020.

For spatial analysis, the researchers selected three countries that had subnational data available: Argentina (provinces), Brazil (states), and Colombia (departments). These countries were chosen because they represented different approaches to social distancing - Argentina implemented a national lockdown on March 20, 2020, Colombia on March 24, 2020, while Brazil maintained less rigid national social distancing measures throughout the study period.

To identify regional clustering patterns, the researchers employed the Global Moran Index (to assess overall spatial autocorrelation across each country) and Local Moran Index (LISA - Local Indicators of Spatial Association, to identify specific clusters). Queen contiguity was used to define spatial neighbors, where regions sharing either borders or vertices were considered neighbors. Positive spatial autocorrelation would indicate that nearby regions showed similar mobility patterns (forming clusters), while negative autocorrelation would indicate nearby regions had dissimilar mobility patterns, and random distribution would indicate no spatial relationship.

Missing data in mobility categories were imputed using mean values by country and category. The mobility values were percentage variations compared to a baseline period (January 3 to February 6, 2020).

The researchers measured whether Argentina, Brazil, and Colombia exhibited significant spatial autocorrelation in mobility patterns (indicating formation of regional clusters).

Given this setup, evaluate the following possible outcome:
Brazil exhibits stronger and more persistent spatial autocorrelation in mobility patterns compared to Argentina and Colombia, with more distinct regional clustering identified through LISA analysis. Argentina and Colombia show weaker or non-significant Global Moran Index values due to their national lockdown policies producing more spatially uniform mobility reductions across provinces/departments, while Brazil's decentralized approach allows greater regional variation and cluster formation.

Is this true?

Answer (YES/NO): YES